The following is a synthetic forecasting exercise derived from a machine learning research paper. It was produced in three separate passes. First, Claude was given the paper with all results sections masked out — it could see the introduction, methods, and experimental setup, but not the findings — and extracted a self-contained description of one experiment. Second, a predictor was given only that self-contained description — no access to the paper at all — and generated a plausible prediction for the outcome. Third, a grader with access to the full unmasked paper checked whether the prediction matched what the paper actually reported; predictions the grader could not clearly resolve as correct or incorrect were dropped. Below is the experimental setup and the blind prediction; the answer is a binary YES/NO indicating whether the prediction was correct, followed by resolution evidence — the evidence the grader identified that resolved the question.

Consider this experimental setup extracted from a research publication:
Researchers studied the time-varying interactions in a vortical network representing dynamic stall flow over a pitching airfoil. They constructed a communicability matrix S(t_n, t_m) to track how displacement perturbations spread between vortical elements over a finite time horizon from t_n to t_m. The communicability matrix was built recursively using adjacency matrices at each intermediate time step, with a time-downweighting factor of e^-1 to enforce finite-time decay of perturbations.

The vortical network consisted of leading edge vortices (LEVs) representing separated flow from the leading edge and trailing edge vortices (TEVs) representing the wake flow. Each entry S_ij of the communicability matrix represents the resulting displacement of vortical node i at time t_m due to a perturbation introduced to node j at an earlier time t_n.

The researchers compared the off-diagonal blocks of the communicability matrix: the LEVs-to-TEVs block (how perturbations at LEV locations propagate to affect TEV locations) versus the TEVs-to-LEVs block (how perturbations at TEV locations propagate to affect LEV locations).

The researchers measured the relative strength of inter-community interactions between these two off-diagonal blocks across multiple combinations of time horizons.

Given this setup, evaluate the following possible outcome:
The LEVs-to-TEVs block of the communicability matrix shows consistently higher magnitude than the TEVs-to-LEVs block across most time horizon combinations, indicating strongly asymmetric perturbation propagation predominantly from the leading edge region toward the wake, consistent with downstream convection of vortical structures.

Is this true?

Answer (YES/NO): YES